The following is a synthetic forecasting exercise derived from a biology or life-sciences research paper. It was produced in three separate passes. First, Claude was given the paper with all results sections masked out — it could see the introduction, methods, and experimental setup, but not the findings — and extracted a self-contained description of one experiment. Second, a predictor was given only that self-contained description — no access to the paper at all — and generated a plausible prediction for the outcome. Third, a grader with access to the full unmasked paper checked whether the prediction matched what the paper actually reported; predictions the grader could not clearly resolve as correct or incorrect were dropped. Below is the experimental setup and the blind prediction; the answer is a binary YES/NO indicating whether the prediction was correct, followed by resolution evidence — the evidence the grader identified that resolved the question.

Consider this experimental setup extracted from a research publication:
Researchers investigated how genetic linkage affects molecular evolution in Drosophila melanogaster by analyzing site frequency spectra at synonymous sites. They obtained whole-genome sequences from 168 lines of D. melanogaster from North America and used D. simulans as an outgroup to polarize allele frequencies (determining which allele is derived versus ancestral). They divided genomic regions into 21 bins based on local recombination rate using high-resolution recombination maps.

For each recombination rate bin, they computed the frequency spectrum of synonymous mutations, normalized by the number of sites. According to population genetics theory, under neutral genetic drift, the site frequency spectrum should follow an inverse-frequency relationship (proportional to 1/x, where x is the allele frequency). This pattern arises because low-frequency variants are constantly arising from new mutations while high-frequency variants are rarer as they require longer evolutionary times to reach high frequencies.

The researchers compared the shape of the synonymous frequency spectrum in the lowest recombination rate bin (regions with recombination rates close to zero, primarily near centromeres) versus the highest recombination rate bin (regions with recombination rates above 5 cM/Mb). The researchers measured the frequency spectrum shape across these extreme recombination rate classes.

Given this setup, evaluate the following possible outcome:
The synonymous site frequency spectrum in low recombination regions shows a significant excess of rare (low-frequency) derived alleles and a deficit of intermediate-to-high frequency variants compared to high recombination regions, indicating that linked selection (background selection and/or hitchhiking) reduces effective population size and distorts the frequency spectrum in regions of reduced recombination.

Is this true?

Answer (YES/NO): YES